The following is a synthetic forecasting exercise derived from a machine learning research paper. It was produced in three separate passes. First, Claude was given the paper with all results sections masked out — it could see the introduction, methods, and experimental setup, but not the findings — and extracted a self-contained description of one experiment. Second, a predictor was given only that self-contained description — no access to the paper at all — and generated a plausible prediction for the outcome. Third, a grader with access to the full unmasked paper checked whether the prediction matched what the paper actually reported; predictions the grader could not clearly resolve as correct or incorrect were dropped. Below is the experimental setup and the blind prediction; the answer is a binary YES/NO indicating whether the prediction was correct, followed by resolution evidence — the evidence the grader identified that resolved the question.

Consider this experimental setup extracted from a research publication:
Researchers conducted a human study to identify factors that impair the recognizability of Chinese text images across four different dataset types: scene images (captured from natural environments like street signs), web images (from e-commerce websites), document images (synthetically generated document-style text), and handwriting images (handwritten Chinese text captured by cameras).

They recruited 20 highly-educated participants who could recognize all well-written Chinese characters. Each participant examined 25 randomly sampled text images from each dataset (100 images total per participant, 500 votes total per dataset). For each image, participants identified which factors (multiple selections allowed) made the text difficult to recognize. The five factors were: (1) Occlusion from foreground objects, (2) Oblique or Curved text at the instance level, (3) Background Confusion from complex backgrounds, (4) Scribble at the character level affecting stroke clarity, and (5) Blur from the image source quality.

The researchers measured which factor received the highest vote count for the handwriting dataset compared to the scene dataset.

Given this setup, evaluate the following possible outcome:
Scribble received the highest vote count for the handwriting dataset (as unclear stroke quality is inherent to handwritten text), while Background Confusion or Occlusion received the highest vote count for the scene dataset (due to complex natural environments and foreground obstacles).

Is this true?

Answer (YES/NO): NO